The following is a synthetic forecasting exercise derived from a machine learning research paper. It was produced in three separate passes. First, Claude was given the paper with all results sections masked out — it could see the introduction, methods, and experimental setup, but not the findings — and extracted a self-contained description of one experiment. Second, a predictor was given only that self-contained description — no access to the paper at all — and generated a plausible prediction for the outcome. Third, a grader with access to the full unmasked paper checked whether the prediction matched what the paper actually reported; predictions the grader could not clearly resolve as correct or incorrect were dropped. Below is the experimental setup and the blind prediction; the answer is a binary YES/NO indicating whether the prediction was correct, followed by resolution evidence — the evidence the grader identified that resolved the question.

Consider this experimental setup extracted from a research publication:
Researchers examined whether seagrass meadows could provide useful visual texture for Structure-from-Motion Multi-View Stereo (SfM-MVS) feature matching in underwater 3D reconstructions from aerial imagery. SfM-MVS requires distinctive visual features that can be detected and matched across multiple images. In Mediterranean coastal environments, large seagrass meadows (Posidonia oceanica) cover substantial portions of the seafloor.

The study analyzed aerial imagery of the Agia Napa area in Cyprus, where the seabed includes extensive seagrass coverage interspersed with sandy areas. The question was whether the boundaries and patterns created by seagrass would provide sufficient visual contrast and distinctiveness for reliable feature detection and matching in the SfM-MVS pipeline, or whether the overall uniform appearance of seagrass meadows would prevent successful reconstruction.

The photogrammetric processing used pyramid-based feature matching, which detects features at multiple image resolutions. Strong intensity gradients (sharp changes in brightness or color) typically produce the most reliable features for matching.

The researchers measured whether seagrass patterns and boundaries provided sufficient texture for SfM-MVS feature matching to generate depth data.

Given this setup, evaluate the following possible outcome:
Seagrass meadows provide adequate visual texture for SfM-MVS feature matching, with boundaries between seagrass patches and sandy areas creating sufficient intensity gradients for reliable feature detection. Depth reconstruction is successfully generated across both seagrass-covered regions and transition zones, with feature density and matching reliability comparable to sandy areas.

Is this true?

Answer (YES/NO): NO